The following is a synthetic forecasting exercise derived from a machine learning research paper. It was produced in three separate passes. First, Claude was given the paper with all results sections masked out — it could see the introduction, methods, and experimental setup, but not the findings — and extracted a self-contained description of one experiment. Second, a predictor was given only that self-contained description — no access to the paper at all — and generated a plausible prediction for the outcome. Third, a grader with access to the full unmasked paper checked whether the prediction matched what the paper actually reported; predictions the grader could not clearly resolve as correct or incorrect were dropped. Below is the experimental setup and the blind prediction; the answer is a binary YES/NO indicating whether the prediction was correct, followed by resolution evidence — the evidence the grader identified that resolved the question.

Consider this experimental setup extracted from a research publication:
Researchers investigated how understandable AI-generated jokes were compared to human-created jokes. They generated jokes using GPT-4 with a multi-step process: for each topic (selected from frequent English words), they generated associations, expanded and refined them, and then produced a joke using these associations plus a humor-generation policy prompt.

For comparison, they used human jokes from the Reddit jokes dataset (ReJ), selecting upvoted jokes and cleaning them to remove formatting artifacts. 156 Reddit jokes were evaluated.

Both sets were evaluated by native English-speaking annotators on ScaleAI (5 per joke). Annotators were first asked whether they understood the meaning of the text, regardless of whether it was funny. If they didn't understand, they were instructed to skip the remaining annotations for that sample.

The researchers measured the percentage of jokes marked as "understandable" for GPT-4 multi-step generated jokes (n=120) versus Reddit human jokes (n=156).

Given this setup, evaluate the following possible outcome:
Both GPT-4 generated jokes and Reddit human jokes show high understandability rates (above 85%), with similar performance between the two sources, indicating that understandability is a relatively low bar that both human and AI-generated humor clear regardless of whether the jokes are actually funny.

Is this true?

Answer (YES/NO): NO